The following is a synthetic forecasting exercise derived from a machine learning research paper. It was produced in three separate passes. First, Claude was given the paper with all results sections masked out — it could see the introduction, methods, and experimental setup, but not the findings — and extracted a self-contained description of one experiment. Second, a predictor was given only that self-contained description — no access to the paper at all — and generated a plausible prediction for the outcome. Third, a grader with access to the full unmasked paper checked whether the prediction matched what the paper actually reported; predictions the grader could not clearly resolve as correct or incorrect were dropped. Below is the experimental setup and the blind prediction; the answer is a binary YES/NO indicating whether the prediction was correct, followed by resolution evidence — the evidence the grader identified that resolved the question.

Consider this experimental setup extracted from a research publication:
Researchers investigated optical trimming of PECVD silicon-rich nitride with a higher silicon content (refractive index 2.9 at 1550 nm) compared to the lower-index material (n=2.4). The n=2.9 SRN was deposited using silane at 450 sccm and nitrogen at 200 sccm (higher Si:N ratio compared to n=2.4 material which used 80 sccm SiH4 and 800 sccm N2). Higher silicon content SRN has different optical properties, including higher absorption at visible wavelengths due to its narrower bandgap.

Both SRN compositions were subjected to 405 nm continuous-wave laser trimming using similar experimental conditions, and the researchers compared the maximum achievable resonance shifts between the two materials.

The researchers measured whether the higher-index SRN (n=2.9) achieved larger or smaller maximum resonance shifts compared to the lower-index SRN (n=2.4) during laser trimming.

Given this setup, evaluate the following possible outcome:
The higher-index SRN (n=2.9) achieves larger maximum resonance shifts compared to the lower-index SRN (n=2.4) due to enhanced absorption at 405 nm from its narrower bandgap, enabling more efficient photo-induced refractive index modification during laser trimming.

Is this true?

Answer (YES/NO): NO